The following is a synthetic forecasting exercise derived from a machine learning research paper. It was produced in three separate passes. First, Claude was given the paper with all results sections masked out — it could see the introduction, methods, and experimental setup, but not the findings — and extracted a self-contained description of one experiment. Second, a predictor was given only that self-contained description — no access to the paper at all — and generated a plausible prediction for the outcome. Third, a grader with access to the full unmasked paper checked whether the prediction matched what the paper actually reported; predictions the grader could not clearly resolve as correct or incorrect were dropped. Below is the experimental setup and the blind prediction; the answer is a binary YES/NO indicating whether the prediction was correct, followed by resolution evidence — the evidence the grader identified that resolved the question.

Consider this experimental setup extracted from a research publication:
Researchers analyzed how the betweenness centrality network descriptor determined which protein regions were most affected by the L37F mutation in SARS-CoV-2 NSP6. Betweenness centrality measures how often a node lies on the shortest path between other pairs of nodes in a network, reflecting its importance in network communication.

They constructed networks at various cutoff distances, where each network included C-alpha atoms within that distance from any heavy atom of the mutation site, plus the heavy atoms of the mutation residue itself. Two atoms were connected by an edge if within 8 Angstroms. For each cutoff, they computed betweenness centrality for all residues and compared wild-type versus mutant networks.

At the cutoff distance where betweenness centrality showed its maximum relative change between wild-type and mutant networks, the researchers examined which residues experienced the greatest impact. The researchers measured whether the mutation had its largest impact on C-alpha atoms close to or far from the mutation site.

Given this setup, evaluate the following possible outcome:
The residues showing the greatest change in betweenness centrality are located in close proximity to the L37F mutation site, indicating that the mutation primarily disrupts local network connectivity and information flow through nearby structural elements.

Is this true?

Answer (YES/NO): YES